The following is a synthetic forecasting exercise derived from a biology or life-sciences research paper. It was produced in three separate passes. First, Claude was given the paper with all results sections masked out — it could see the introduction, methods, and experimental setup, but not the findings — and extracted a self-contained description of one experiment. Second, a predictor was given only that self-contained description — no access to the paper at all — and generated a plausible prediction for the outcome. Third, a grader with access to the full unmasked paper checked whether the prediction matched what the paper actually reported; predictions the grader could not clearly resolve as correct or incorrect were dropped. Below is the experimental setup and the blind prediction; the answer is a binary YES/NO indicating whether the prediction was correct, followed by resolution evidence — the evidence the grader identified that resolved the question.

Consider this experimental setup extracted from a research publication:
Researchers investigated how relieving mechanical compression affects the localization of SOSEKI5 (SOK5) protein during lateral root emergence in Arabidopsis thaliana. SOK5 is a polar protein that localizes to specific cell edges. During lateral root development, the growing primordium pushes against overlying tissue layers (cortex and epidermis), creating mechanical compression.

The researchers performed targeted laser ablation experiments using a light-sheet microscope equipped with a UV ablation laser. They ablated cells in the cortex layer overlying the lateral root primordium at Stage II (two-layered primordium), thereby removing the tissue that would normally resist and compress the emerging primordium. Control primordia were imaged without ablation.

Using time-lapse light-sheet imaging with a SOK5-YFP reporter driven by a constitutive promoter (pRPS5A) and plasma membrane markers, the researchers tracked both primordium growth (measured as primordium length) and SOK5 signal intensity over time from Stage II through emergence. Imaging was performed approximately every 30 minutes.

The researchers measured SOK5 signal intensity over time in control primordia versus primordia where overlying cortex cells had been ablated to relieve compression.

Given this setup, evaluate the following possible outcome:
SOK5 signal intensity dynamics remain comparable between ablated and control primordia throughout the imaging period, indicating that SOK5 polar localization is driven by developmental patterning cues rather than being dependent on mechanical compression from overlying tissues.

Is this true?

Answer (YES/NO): NO